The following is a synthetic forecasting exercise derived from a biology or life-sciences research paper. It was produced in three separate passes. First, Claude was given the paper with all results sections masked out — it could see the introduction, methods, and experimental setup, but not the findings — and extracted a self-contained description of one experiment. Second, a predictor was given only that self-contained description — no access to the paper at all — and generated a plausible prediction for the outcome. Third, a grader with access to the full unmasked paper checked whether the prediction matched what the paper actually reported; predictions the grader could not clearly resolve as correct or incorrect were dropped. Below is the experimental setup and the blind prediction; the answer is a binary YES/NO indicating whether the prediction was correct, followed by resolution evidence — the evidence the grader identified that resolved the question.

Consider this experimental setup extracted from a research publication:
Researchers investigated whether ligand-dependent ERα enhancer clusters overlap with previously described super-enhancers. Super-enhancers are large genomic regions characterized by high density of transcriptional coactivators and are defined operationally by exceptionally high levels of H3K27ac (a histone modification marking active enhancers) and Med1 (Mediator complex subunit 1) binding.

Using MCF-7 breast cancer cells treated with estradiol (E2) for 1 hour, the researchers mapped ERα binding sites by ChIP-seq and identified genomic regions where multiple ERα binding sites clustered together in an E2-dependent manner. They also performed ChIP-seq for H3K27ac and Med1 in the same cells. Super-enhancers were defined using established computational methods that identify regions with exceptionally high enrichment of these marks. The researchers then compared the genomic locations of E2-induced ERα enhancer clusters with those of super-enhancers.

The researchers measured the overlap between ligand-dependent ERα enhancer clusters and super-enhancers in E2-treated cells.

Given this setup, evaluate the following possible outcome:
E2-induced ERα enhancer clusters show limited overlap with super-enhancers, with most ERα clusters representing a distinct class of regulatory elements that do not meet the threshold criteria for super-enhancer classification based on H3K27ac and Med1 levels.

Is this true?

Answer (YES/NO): YES